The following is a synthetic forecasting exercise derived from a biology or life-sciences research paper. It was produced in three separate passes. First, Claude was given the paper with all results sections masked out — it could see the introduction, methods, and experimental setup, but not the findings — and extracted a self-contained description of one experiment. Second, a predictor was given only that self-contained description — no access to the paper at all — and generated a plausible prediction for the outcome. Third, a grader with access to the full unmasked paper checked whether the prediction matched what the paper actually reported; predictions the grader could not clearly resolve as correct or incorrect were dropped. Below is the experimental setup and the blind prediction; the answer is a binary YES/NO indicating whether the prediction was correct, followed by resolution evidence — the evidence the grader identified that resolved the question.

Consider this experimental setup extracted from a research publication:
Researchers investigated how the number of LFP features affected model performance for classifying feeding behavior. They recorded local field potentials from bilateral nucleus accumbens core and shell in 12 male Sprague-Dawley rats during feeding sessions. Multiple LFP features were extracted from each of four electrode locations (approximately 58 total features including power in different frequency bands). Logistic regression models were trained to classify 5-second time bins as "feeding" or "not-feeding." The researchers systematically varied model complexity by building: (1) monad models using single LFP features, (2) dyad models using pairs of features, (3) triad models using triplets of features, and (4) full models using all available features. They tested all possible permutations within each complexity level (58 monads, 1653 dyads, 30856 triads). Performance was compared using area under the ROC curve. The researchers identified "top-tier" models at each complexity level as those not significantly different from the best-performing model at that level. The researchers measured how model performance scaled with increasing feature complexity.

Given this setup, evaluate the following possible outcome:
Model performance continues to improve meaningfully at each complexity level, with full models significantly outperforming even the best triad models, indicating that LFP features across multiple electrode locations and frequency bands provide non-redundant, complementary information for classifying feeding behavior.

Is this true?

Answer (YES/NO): NO